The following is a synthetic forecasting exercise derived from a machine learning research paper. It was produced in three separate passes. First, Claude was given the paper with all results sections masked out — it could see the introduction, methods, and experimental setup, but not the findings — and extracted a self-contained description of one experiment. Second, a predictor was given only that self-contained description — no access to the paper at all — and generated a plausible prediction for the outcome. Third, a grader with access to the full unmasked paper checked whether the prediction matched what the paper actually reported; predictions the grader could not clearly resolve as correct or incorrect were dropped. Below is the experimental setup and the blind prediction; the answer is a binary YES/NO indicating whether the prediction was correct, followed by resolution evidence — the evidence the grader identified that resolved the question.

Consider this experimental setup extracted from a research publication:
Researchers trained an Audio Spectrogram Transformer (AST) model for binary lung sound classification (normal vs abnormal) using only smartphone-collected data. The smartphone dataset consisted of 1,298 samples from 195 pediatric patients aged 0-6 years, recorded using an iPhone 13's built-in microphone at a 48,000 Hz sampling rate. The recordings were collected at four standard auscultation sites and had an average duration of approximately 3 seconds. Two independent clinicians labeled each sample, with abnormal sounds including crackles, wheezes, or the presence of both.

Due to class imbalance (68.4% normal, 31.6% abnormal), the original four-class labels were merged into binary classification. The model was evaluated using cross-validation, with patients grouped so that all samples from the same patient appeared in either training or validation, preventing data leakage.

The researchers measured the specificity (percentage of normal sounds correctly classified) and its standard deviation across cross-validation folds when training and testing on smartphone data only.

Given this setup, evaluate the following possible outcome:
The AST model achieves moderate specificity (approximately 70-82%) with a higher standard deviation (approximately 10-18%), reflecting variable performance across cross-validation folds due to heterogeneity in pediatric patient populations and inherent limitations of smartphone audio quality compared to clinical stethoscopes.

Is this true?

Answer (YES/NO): NO